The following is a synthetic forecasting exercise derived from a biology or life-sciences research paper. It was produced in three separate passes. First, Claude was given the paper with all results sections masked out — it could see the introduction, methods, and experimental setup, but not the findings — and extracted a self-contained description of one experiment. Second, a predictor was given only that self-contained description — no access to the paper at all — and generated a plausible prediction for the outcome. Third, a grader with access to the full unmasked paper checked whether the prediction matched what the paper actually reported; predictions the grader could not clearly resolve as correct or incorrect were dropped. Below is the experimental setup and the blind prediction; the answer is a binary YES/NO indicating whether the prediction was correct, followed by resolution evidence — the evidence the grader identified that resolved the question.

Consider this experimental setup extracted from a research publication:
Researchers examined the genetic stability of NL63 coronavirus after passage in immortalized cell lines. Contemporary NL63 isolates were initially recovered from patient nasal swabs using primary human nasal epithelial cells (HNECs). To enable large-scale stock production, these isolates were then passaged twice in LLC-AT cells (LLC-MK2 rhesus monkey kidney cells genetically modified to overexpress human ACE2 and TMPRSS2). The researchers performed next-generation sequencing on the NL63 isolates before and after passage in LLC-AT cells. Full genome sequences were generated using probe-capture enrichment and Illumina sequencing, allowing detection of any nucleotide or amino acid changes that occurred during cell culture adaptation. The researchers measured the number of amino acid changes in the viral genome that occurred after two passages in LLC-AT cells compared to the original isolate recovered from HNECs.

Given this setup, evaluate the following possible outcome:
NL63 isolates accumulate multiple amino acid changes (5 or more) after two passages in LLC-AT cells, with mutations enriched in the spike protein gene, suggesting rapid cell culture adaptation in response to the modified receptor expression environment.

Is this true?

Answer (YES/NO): NO